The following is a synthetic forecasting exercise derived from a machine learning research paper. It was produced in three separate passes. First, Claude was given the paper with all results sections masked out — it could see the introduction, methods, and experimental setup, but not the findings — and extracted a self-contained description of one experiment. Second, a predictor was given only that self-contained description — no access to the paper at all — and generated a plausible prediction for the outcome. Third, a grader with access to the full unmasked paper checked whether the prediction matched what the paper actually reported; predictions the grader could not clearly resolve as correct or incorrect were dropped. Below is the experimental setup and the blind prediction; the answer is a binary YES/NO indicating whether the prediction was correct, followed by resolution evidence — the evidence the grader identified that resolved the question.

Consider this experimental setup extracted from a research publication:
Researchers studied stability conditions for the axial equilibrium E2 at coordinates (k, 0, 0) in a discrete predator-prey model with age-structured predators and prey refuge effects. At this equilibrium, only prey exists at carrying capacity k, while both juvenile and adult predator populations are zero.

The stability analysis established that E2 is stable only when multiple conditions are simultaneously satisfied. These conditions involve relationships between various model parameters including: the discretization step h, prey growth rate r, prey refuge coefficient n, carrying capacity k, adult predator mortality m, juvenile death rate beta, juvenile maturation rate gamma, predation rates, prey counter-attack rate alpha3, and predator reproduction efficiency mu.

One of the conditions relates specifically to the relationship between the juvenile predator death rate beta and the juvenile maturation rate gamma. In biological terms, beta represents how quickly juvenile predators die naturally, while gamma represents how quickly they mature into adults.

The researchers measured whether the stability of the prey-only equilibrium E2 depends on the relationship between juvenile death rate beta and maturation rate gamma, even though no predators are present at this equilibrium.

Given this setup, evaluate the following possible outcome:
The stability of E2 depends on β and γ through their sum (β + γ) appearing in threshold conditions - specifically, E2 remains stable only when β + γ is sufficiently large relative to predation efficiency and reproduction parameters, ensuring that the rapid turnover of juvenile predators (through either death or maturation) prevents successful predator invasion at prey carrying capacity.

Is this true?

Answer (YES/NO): NO